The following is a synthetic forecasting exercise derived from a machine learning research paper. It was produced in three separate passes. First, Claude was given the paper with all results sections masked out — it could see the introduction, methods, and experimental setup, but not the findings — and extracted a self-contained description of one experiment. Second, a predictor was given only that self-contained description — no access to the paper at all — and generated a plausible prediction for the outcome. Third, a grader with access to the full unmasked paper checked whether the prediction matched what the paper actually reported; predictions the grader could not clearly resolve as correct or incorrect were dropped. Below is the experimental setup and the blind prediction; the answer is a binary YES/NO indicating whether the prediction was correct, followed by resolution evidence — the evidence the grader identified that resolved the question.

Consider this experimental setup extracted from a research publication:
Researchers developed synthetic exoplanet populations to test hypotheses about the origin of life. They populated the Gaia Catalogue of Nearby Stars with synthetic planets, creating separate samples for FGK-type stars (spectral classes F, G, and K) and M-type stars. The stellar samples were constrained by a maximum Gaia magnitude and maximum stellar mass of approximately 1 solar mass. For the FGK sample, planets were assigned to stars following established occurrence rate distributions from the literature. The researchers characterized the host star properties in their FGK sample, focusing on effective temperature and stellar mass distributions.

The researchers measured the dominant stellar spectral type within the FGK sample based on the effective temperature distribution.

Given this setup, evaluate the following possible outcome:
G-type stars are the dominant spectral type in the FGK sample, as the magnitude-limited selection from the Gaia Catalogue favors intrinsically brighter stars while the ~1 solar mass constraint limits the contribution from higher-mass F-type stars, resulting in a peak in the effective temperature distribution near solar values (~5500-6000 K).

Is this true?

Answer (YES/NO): NO